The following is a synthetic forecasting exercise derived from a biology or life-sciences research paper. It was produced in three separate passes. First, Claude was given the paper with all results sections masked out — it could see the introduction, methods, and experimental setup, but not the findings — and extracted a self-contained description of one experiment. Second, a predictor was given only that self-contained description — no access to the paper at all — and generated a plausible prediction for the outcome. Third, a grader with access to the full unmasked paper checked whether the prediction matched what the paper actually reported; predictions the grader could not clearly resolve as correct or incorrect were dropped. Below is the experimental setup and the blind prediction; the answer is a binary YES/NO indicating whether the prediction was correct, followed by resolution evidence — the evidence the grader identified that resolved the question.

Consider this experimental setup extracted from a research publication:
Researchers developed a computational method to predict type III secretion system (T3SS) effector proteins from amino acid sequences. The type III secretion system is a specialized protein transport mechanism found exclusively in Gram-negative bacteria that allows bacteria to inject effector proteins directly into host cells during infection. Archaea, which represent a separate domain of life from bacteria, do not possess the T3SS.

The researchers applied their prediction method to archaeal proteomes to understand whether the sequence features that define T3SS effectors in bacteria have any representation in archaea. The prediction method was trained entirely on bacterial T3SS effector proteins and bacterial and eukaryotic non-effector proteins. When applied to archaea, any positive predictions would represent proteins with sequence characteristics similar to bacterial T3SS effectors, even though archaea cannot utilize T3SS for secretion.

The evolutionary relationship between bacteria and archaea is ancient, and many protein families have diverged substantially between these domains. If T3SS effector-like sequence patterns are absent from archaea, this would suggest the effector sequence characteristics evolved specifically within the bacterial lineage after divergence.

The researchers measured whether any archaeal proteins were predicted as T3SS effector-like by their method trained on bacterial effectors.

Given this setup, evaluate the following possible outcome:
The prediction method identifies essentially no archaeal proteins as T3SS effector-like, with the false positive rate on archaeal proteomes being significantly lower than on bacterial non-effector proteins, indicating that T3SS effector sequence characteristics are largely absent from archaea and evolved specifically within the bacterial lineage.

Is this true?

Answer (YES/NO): NO